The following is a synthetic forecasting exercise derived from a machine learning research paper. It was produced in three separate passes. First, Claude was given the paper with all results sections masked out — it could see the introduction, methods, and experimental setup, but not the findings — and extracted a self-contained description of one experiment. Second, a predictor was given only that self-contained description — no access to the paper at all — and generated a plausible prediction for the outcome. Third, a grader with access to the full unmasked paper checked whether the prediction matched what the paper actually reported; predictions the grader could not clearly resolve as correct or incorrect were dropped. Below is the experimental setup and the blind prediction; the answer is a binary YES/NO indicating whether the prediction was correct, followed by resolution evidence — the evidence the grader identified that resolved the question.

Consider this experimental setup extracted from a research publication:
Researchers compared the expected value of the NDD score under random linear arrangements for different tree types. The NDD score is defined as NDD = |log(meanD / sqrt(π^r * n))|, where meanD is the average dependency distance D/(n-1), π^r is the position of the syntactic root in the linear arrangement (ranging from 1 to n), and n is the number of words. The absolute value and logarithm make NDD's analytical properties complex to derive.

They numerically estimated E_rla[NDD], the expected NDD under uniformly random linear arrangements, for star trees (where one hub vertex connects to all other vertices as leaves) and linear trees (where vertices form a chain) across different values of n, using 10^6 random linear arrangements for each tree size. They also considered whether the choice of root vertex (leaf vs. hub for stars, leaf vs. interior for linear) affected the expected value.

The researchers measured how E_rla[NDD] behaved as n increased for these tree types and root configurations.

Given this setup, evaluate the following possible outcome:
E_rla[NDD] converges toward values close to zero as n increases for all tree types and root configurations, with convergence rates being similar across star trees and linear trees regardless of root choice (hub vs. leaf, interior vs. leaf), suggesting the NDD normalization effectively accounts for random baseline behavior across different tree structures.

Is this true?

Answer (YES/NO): NO